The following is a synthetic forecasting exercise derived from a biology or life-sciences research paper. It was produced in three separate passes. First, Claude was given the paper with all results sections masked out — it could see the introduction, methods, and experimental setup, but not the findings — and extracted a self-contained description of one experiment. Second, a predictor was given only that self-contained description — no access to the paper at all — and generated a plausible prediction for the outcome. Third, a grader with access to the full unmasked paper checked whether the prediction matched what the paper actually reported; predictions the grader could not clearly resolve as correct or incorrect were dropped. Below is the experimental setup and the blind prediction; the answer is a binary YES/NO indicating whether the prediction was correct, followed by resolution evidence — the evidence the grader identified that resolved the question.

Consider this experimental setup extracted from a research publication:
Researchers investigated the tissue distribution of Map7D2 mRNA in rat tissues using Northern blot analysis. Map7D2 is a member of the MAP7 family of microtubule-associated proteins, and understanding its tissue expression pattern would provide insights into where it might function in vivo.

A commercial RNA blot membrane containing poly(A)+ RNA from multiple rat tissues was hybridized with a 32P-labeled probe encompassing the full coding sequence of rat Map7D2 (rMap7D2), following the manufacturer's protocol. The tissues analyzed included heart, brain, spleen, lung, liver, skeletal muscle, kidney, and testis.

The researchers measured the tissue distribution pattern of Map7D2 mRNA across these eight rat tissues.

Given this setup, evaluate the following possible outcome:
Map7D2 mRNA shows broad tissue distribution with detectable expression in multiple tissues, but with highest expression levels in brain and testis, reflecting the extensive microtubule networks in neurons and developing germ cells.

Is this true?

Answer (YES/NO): NO